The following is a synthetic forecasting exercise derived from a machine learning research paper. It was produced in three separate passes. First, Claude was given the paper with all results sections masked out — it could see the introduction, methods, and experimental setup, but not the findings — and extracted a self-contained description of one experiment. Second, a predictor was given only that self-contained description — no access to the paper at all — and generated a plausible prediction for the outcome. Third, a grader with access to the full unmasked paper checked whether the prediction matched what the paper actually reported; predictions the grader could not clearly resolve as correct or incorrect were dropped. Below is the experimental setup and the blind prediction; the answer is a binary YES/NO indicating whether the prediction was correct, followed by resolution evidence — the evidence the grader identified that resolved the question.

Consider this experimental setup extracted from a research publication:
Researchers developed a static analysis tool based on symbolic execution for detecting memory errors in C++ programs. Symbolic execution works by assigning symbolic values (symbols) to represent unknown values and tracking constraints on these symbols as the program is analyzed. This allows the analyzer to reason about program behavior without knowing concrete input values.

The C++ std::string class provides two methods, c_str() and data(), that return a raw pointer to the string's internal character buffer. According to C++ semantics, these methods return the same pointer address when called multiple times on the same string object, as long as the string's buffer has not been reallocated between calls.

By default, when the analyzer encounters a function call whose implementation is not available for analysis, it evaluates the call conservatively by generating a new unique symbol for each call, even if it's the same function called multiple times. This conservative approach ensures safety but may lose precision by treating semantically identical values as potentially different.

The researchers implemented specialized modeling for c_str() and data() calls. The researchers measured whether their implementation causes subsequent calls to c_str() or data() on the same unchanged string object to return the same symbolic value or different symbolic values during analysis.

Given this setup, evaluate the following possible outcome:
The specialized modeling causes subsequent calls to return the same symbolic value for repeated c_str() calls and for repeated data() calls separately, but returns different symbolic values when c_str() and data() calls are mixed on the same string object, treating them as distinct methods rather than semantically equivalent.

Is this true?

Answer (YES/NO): NO